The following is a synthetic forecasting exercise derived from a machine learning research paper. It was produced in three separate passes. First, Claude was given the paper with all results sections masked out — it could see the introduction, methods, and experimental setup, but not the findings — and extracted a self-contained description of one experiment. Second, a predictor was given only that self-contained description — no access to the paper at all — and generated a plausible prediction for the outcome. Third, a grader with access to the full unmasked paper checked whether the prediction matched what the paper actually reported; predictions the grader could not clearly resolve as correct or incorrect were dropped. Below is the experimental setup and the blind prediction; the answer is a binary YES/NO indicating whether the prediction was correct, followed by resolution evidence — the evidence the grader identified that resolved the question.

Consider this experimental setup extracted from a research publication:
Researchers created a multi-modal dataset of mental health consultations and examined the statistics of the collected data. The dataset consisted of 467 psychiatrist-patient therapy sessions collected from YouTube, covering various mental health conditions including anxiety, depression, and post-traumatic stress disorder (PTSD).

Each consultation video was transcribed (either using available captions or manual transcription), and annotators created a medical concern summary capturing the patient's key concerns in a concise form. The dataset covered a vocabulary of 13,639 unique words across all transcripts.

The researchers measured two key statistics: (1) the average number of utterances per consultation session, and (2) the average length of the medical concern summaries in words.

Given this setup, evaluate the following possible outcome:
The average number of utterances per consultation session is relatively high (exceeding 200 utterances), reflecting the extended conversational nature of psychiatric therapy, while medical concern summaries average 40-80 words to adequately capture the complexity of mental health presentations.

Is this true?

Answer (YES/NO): NO